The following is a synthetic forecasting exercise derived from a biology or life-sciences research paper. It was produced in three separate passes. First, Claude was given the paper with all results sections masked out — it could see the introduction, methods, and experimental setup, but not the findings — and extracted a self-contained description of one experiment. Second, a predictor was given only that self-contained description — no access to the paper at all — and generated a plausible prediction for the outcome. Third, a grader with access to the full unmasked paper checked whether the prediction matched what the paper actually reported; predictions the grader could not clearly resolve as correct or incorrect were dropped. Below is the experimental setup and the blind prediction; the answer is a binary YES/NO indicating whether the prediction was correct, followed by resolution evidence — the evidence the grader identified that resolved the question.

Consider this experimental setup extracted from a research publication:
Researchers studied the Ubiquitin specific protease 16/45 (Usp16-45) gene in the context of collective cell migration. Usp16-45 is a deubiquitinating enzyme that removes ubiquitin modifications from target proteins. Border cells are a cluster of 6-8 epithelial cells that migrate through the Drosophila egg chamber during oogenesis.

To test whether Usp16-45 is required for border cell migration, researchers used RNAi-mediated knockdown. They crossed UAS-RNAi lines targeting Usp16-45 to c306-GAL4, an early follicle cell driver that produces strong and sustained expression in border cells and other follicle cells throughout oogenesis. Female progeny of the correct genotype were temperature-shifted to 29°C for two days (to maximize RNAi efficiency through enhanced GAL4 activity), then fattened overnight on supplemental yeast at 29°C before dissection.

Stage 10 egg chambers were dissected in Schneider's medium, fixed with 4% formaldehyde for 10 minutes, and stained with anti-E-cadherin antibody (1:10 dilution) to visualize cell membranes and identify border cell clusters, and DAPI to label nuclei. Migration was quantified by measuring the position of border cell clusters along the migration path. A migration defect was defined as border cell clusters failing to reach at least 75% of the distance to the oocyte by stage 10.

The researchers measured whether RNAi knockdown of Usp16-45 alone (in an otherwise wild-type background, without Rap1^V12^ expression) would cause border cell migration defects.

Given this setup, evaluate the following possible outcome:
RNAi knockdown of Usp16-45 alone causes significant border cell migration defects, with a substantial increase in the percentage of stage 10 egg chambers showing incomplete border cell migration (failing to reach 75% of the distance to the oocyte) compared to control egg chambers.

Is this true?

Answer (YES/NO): NO